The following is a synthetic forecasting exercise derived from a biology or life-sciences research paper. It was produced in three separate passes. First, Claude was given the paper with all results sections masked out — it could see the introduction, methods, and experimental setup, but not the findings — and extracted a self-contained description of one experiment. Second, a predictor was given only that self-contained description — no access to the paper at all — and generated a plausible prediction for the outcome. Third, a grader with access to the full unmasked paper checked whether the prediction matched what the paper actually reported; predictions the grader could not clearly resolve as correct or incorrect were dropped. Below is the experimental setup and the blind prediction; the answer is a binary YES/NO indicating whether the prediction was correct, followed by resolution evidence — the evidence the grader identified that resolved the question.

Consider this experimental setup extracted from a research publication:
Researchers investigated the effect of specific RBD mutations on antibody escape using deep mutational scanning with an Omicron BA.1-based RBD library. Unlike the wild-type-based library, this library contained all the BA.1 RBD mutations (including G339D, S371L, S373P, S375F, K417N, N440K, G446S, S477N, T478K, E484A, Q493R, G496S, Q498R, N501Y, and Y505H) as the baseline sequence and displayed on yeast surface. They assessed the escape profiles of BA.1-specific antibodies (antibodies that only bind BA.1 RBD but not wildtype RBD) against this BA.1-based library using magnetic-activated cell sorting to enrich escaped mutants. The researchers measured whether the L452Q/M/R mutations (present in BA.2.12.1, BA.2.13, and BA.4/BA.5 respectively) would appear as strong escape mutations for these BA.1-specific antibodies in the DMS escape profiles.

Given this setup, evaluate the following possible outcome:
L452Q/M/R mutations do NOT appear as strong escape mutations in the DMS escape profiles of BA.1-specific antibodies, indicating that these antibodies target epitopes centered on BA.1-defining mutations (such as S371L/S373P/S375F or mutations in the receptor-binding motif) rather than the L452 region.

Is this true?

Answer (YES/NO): YES